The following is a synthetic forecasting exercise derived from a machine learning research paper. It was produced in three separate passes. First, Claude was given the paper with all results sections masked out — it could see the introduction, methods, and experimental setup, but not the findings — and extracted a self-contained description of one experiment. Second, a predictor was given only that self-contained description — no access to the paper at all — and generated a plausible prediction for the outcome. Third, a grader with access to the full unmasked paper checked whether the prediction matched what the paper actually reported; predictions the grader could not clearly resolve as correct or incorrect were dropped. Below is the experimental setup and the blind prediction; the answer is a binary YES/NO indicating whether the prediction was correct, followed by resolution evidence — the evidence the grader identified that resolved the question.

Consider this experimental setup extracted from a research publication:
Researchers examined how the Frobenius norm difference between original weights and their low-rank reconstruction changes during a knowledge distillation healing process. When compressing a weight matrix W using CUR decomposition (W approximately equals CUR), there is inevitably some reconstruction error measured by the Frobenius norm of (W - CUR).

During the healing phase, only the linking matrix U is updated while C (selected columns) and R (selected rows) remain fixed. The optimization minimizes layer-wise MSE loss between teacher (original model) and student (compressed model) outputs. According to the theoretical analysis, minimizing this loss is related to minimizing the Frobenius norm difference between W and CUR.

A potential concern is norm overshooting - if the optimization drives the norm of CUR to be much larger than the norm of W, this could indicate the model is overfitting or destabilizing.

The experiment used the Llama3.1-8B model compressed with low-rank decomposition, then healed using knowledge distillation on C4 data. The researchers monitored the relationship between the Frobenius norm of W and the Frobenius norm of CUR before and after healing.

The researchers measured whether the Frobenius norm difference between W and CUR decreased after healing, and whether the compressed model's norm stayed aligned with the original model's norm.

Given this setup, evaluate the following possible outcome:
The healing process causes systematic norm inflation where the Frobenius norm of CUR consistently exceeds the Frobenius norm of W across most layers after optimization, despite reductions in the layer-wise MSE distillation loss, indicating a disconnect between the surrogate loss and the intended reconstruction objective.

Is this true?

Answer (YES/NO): NO